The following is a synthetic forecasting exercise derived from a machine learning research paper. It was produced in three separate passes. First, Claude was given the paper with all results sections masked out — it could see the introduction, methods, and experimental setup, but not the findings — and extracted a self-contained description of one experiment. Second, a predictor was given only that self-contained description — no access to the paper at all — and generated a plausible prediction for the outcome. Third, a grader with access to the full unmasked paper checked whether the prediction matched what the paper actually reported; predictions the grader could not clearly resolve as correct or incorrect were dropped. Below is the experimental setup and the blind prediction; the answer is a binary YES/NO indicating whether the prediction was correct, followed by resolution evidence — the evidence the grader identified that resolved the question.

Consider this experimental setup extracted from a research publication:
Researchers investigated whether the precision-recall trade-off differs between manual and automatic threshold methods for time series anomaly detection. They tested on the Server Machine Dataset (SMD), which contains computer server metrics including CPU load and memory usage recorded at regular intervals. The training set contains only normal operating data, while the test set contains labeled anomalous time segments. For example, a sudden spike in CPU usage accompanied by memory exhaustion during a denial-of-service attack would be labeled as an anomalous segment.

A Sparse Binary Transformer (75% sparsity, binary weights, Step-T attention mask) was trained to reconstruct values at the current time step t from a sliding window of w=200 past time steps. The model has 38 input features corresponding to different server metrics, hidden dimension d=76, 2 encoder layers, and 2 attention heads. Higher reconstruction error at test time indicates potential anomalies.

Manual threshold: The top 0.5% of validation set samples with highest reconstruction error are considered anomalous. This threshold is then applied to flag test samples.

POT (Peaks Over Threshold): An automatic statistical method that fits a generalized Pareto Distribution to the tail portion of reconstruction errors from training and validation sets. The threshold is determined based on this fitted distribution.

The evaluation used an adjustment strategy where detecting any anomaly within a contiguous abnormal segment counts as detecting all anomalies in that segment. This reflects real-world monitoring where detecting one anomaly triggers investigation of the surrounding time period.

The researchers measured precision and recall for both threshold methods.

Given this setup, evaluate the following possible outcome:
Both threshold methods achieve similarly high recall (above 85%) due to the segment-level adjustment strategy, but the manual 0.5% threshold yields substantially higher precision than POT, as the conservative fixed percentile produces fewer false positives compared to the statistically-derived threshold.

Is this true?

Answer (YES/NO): NO